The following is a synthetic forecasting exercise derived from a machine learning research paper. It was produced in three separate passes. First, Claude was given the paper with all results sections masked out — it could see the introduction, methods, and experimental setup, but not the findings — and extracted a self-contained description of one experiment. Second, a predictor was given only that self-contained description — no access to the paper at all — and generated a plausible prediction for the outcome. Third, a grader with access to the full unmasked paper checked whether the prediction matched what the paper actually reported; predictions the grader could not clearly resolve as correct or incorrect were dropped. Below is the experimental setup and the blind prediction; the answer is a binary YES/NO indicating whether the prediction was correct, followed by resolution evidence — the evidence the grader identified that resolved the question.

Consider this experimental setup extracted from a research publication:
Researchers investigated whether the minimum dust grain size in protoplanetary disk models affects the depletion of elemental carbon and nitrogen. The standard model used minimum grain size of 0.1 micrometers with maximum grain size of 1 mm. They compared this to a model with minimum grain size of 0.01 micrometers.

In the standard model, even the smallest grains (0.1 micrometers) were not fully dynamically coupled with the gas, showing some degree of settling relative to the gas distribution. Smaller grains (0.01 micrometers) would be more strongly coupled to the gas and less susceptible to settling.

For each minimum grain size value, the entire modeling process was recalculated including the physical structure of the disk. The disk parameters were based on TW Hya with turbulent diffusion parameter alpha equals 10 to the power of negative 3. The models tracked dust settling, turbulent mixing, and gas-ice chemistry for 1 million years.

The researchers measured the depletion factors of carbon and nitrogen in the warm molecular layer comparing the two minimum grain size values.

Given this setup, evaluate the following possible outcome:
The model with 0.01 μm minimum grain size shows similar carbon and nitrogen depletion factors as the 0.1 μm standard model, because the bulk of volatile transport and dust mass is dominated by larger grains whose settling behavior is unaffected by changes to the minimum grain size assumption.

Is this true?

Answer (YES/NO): YES